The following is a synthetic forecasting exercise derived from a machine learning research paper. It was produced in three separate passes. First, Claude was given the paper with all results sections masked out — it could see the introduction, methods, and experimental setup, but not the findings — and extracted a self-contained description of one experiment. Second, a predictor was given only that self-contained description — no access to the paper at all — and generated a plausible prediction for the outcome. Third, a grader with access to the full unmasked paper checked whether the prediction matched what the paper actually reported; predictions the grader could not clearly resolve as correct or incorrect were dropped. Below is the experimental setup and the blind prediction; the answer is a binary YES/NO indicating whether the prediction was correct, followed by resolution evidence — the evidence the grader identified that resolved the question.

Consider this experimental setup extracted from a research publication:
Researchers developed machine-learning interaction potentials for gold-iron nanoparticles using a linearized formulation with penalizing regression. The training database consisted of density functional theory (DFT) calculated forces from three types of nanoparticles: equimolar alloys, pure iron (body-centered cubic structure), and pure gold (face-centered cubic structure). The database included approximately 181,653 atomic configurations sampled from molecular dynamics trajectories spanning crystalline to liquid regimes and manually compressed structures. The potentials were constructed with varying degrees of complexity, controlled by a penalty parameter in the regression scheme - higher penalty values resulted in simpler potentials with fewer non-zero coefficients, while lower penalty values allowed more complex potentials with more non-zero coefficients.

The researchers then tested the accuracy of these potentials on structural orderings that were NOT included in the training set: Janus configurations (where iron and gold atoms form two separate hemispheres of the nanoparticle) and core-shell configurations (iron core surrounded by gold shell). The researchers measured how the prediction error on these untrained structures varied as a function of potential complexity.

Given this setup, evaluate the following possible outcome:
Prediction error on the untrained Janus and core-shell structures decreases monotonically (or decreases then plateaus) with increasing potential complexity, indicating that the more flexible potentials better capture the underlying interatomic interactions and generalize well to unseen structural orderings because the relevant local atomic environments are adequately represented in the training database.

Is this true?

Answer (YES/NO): NO